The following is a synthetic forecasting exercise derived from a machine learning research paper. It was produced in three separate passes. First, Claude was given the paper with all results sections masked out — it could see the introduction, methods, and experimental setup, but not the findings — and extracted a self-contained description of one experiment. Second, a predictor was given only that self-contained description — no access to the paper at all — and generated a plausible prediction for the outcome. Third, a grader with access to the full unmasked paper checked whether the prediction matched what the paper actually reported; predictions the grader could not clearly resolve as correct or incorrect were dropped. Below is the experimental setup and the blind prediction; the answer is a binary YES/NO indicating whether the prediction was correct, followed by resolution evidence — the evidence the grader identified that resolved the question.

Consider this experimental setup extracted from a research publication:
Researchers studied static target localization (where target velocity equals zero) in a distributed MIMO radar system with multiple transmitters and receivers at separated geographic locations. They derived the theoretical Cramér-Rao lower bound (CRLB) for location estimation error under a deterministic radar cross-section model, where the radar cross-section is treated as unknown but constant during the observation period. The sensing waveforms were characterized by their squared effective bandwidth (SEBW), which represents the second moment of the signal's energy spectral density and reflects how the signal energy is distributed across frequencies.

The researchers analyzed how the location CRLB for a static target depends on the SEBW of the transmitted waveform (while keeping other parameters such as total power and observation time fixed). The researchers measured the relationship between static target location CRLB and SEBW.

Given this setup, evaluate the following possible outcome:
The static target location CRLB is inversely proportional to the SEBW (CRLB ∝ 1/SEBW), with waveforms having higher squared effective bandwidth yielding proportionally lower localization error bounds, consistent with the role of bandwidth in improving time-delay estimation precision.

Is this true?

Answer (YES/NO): YES